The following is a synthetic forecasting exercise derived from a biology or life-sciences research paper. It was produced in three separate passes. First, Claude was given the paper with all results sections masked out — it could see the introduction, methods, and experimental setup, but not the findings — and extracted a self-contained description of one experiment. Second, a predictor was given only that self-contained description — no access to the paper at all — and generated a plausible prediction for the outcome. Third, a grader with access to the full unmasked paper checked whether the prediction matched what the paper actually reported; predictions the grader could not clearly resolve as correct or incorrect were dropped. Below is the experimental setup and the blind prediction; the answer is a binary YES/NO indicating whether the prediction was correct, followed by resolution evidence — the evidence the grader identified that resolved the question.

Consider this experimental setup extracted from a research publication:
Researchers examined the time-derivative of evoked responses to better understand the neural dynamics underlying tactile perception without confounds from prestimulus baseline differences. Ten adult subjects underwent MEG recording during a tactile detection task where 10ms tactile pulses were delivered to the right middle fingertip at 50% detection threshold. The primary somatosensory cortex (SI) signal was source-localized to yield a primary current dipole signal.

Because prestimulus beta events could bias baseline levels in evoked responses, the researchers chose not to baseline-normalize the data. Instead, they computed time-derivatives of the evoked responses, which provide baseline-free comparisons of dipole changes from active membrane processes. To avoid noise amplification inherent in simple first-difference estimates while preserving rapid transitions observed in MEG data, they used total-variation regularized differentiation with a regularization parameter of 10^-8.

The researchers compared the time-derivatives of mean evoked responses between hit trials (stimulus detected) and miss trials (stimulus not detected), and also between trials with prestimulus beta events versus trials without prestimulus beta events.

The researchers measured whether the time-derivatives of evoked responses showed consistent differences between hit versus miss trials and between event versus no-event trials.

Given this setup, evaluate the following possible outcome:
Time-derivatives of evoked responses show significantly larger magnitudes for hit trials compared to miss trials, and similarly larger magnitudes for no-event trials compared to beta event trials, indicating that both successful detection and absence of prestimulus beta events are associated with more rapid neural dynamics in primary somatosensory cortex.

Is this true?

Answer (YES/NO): YES